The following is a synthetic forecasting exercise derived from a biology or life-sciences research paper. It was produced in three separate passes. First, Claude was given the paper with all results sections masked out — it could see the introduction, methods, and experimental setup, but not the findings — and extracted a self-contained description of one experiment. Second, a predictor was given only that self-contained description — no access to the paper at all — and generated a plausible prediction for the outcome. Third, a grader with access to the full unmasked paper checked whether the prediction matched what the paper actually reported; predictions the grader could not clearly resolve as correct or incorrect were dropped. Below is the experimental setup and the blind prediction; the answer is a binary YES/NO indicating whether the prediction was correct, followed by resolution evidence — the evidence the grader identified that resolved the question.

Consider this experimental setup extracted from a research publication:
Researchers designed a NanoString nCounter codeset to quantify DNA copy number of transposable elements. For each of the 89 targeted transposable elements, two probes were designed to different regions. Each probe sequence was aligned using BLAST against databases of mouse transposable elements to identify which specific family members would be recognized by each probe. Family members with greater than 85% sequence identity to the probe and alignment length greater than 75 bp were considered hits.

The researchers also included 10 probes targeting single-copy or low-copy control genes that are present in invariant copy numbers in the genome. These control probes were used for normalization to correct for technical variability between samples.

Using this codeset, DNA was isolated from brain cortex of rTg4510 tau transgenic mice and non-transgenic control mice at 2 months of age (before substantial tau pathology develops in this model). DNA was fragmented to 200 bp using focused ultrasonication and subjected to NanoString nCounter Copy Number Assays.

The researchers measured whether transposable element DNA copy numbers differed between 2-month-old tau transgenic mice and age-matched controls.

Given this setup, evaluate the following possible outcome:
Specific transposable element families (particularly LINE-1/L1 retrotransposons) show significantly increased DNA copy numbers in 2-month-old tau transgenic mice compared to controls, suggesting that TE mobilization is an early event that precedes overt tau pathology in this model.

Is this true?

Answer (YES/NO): YES